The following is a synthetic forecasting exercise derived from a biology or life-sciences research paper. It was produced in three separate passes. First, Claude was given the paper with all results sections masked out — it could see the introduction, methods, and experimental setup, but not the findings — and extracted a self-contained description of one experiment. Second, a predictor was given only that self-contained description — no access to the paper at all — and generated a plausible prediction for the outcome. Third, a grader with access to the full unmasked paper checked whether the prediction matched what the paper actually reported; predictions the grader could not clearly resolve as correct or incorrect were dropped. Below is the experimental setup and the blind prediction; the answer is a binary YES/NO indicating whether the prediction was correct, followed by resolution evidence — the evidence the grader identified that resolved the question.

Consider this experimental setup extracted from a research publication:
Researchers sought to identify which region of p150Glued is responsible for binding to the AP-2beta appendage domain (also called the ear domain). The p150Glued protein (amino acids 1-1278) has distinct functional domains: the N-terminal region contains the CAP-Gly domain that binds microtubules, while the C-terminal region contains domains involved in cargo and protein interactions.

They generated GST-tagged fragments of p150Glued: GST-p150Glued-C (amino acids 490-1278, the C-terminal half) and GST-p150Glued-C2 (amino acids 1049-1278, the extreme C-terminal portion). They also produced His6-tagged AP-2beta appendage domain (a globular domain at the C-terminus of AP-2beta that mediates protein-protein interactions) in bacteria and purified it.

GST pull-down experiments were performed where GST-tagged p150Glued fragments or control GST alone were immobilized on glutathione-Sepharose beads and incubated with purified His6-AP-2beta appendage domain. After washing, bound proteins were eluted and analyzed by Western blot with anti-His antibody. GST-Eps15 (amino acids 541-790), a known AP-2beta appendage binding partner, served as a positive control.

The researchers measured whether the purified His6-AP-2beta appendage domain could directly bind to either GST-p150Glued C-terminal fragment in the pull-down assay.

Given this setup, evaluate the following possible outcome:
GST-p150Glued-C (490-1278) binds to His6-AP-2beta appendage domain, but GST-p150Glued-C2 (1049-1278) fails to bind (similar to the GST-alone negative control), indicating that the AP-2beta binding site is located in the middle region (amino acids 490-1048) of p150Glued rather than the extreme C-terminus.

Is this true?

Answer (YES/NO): NO